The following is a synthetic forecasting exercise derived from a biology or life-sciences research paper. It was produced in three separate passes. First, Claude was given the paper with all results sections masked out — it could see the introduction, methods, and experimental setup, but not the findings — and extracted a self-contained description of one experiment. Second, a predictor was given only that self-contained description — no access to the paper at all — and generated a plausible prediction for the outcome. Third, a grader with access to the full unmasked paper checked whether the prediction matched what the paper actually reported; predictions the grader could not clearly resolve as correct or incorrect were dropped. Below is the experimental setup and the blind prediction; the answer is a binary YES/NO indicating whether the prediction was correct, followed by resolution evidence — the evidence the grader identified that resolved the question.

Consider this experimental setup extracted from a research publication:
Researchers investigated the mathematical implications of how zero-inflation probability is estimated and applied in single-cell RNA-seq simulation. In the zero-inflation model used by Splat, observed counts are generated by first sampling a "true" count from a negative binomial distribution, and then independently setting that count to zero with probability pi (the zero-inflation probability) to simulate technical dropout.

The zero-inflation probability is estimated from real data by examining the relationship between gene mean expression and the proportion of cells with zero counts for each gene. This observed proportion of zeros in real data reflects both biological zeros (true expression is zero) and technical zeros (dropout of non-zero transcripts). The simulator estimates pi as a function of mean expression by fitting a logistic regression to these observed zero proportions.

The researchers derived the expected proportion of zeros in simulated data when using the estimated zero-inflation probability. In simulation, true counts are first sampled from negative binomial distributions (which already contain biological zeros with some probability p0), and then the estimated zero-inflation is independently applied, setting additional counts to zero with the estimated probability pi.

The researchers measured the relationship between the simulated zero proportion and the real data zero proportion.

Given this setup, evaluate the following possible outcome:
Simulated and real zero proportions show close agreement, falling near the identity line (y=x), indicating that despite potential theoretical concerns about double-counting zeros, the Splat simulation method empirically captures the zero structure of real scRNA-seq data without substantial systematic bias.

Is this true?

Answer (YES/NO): NO